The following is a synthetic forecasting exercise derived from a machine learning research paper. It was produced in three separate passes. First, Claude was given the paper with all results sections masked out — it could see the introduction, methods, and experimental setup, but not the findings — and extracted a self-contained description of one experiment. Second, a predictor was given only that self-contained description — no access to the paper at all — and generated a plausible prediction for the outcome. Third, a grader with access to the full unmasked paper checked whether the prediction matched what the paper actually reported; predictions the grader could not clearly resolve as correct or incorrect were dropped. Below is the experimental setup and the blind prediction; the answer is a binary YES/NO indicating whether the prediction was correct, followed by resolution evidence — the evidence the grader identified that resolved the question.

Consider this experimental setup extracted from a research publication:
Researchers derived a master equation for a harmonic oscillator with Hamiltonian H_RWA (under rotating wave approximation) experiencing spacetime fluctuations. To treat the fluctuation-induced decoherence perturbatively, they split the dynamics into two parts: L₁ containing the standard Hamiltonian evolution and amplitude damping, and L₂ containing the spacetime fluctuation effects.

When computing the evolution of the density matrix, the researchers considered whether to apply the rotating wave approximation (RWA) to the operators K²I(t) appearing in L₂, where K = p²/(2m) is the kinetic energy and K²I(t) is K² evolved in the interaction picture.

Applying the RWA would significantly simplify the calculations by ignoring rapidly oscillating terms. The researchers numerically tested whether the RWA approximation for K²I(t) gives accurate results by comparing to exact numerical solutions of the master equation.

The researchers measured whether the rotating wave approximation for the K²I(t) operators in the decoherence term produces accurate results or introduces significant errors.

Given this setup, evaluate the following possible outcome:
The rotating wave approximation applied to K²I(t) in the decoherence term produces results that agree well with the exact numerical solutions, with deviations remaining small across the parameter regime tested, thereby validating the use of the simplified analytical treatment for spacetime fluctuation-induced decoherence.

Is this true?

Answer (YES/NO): NO